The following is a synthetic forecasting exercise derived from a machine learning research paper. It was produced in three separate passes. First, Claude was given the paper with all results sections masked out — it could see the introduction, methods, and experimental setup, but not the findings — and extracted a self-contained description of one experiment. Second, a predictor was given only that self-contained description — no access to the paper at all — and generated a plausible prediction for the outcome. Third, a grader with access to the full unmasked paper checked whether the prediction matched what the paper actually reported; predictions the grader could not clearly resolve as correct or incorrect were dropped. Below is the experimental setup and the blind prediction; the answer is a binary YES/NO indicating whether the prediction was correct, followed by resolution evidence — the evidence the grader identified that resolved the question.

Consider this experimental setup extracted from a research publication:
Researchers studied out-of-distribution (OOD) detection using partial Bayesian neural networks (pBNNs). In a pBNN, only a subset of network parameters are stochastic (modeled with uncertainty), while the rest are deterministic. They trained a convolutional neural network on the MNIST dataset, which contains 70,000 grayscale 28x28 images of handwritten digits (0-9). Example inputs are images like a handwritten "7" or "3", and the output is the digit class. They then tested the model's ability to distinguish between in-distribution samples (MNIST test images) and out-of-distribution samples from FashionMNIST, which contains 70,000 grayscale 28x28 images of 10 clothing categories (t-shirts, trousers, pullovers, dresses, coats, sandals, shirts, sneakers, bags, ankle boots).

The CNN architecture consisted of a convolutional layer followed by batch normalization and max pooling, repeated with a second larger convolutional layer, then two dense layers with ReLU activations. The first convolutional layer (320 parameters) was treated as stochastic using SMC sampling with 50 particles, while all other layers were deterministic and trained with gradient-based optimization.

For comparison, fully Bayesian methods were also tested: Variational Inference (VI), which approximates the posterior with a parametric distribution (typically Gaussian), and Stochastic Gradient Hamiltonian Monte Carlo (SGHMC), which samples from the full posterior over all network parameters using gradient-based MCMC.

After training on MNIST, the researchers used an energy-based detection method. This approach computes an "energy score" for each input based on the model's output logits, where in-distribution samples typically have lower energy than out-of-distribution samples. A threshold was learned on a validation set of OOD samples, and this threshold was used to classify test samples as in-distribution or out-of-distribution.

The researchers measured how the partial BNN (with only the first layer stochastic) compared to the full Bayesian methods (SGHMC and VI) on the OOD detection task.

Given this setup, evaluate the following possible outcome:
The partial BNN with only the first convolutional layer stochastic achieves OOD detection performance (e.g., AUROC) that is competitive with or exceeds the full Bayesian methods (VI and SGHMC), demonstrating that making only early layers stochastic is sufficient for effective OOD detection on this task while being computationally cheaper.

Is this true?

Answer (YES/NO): YES